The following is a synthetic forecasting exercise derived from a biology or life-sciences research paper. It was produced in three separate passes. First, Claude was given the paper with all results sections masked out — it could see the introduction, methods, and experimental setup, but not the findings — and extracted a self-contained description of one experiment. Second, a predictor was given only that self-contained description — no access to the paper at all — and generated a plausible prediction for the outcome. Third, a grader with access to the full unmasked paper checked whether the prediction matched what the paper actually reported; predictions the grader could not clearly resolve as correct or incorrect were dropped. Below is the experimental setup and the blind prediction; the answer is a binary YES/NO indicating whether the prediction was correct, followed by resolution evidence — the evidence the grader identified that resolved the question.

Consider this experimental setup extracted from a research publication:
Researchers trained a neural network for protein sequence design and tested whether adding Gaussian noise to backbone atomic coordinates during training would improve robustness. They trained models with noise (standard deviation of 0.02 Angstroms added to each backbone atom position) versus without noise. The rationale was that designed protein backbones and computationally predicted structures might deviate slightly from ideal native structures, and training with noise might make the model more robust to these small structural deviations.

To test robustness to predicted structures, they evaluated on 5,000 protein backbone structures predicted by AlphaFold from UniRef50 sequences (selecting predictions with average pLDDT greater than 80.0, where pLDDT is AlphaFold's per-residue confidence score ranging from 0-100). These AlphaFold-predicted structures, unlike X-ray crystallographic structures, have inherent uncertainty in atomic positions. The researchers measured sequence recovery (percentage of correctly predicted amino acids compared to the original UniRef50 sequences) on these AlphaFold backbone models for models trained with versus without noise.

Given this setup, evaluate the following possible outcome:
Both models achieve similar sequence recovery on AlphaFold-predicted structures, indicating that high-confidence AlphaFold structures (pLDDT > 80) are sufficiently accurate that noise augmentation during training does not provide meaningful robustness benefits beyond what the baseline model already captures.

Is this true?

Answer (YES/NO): NO